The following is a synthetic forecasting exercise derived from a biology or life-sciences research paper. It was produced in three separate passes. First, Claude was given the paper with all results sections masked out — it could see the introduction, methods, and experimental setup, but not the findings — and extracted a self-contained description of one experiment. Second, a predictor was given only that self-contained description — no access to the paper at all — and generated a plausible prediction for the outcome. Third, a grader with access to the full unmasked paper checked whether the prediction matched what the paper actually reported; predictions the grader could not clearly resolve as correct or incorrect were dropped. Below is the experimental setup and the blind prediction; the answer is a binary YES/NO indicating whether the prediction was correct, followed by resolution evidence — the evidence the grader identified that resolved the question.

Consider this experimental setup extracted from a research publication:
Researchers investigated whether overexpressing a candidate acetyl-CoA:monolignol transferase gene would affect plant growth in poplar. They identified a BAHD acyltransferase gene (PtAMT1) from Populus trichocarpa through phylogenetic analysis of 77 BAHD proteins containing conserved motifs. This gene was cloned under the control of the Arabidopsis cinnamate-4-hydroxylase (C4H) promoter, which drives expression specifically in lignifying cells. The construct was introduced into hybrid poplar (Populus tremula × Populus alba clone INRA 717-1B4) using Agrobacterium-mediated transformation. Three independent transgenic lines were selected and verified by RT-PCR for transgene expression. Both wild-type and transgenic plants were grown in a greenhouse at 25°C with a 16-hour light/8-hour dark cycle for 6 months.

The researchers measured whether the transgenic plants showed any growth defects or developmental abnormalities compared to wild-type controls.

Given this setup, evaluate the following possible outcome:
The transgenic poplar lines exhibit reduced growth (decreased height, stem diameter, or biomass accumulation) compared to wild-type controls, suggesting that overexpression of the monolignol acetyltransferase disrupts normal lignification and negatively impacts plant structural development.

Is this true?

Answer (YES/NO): NO